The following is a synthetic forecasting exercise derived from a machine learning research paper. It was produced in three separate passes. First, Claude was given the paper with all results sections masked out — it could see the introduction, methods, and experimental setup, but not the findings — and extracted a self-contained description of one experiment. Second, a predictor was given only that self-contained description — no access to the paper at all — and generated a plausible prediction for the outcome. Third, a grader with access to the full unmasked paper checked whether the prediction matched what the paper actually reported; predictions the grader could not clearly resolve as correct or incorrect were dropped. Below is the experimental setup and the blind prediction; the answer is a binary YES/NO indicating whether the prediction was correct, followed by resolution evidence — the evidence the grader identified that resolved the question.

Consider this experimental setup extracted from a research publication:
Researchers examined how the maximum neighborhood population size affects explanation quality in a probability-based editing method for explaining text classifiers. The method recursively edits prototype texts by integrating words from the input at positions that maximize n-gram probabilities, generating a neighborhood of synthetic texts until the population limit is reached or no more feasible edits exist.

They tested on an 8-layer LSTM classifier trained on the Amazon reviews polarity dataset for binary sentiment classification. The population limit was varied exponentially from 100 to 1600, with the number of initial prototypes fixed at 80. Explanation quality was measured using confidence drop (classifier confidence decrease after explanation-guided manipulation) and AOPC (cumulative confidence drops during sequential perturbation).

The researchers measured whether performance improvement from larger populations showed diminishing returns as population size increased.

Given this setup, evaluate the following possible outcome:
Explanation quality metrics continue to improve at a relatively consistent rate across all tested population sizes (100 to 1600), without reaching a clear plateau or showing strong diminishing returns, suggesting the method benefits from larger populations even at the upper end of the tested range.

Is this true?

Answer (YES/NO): NO